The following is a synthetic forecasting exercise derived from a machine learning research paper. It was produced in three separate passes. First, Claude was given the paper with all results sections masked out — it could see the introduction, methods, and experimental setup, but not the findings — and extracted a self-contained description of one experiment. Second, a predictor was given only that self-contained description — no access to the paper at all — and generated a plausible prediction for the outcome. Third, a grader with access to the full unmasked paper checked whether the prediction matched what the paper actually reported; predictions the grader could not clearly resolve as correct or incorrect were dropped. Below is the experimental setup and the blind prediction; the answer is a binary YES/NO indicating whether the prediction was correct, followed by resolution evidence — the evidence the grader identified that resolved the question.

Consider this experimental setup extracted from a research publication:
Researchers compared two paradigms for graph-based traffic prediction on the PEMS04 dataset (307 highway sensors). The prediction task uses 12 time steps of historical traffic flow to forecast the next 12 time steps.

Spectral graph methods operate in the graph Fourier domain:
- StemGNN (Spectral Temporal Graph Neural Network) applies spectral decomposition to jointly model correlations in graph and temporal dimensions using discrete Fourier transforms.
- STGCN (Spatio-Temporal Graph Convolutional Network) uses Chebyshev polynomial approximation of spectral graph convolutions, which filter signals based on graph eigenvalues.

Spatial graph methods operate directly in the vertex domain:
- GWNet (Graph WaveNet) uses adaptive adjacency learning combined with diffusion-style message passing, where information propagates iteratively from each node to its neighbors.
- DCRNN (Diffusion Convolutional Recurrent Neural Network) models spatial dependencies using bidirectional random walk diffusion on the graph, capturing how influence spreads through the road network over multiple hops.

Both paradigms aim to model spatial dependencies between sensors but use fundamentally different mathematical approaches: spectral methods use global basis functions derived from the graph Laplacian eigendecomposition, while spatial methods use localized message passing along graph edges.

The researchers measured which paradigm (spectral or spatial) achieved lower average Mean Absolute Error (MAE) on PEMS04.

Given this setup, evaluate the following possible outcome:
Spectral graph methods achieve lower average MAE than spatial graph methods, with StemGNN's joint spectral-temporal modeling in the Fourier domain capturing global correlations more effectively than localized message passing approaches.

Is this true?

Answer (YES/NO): NO